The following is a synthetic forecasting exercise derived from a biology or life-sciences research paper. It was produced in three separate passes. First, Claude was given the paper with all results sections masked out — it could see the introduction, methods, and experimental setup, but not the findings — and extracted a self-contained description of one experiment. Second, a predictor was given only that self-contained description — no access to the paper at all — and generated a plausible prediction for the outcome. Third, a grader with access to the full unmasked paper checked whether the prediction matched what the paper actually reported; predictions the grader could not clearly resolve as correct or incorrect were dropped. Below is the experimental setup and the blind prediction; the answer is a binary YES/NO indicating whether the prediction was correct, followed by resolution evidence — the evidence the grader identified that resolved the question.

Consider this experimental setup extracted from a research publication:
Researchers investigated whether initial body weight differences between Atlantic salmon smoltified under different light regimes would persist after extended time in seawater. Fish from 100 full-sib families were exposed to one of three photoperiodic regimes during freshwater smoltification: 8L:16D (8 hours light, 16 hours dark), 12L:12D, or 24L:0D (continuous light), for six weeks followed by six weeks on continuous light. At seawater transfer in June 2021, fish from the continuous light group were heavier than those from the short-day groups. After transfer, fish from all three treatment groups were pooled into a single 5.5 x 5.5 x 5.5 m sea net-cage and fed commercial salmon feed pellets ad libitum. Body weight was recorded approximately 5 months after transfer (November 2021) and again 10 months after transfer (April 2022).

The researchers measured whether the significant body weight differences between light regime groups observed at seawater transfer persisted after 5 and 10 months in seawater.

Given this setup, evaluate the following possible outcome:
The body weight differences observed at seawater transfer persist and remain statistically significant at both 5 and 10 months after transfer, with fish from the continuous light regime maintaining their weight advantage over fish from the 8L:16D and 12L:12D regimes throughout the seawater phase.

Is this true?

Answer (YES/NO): NO